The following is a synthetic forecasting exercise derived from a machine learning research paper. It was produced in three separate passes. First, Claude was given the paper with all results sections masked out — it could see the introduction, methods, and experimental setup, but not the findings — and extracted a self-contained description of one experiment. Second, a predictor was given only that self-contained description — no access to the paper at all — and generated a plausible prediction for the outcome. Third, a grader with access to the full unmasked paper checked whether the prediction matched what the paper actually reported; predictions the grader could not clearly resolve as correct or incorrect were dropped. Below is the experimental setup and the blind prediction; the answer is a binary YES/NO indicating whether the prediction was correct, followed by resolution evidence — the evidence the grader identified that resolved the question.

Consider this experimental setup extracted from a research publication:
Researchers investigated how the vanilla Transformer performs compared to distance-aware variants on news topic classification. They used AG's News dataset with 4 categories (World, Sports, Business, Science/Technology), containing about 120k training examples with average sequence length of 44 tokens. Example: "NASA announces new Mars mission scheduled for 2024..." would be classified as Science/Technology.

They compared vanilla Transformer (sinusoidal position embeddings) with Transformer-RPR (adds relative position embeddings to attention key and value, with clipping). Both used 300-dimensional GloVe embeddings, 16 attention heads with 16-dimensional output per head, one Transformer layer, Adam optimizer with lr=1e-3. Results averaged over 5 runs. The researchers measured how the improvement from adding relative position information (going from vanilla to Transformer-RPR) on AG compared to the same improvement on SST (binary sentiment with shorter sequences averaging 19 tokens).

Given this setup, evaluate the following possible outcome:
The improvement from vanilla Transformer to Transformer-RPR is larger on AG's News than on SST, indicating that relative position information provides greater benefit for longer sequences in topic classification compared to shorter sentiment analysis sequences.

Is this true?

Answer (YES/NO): NO